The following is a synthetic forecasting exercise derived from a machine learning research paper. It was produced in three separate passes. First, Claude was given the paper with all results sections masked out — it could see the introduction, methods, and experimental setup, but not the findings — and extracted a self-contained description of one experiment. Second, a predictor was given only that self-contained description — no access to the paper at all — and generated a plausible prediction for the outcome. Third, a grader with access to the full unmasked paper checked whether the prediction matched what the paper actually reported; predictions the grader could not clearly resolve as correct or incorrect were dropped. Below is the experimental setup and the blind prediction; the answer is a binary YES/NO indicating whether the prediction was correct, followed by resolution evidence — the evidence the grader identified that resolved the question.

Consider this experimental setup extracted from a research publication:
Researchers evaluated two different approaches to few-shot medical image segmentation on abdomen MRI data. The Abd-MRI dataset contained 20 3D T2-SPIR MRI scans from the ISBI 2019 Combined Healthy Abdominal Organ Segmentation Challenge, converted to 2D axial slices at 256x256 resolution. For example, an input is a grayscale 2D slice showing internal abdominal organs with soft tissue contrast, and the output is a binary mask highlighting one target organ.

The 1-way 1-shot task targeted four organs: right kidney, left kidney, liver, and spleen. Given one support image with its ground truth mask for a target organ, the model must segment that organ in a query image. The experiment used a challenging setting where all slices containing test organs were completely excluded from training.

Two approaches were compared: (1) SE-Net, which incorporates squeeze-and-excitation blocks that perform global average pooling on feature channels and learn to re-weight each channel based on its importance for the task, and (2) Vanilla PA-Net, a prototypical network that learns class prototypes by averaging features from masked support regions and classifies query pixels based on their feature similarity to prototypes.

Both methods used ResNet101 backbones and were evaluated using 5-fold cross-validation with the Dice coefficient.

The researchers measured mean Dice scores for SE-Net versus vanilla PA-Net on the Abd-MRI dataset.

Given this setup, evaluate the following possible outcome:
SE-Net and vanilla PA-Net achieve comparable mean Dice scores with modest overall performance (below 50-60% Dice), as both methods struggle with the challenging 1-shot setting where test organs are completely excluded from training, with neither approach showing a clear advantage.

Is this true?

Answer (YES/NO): NO